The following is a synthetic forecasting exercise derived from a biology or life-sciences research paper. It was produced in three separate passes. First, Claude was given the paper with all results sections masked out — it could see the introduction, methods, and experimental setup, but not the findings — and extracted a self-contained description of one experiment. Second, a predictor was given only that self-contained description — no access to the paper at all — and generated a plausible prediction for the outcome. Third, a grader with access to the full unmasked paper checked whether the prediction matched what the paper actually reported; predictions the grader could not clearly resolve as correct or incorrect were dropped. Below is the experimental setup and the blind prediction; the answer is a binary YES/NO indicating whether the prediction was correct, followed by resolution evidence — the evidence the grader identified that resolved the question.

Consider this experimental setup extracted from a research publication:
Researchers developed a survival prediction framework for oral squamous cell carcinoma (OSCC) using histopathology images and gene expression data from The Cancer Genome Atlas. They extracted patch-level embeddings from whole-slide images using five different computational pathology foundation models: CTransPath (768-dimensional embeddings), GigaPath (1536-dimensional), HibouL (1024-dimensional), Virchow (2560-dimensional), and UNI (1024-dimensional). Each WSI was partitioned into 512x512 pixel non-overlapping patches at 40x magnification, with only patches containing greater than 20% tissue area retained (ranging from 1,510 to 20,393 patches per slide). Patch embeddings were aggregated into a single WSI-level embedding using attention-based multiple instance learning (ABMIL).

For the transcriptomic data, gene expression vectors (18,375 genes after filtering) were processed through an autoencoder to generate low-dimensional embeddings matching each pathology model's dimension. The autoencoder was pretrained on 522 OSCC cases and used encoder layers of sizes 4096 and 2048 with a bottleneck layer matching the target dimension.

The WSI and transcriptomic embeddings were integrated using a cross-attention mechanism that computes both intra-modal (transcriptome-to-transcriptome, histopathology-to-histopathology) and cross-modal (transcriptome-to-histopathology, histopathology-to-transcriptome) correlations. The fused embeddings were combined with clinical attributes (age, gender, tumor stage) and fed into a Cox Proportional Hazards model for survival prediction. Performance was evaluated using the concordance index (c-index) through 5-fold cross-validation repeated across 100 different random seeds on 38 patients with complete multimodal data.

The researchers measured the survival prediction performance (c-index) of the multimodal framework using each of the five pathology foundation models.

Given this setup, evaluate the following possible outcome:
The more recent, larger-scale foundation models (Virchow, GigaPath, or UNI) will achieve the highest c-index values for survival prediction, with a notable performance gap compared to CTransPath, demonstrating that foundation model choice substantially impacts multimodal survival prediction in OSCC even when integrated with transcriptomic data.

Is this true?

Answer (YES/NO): NO